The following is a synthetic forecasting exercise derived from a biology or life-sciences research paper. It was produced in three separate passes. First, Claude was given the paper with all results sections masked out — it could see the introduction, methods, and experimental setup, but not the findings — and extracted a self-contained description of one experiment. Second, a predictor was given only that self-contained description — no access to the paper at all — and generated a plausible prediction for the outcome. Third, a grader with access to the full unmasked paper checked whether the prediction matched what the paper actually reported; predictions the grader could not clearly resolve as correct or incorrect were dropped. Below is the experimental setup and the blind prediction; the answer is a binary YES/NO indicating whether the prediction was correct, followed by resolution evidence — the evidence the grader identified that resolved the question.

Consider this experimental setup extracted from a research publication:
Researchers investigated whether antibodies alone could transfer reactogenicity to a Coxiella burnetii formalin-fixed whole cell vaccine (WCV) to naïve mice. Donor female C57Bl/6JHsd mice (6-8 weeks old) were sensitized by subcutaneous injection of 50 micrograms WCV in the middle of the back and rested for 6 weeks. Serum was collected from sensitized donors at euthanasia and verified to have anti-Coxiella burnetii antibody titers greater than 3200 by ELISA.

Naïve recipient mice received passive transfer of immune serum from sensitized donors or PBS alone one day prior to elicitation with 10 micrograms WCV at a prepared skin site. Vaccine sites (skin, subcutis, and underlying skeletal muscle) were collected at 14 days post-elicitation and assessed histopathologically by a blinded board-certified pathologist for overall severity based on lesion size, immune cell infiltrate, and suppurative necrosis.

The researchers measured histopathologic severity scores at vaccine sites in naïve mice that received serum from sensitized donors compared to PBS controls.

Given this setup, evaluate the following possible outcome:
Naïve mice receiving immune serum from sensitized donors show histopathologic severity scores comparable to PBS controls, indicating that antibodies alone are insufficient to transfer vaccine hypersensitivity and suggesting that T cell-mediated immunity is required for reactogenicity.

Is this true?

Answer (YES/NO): YES